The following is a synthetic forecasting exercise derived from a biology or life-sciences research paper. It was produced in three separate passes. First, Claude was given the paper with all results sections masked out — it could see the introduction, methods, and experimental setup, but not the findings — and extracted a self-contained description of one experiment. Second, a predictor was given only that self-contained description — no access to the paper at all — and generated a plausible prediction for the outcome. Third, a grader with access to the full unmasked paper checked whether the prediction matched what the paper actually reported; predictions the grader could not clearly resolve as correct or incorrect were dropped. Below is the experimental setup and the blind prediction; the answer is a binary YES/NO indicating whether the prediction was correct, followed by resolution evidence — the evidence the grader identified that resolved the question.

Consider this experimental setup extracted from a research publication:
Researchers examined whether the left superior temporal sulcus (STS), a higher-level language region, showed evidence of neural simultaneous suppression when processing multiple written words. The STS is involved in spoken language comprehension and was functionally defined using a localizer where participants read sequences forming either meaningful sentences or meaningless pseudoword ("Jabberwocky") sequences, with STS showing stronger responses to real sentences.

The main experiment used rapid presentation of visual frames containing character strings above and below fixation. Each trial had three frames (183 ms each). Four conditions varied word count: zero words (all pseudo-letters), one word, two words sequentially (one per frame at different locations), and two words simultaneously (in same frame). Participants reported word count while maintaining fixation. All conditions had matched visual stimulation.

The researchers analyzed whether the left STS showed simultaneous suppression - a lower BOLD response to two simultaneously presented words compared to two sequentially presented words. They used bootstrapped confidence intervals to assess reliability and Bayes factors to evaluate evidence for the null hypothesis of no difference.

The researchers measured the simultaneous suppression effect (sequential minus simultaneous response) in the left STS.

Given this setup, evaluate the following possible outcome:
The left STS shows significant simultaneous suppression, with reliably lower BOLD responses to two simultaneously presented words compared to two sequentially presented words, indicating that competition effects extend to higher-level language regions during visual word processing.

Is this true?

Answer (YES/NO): NO